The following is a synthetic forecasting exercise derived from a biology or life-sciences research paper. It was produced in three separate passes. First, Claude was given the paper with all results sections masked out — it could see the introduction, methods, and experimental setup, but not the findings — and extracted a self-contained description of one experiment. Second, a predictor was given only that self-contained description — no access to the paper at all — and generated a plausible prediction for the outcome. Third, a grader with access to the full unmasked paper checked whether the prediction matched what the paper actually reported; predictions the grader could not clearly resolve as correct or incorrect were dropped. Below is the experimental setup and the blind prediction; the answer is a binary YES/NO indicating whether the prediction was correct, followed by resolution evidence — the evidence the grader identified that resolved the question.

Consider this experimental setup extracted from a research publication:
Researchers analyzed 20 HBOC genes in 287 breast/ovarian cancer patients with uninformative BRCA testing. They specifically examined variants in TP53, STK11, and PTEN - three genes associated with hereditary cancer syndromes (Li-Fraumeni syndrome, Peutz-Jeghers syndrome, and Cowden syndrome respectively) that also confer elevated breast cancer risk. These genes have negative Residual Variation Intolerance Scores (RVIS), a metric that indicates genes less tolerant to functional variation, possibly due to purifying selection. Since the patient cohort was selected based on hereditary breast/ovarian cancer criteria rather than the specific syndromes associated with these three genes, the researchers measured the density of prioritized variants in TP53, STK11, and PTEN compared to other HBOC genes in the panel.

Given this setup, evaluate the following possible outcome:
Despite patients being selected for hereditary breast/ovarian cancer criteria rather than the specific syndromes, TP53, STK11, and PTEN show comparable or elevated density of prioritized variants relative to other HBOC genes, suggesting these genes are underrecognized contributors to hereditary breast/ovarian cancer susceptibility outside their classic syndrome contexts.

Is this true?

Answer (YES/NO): NO